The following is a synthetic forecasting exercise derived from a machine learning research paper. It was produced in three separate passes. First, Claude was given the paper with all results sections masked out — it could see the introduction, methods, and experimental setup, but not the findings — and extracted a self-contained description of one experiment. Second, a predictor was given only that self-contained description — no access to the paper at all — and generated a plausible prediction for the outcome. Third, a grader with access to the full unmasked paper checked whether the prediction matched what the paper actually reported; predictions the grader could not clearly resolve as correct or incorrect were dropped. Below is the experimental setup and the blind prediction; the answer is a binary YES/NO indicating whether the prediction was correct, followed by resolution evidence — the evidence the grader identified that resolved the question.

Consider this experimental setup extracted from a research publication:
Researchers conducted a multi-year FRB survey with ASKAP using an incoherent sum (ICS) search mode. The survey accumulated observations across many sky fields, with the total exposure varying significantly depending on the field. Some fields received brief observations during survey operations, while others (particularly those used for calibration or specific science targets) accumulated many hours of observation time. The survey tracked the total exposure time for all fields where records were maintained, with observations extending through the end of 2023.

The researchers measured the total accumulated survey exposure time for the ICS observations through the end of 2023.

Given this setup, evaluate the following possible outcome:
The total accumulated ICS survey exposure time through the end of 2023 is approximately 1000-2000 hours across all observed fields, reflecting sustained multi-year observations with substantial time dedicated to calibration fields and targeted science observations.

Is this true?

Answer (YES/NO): NO